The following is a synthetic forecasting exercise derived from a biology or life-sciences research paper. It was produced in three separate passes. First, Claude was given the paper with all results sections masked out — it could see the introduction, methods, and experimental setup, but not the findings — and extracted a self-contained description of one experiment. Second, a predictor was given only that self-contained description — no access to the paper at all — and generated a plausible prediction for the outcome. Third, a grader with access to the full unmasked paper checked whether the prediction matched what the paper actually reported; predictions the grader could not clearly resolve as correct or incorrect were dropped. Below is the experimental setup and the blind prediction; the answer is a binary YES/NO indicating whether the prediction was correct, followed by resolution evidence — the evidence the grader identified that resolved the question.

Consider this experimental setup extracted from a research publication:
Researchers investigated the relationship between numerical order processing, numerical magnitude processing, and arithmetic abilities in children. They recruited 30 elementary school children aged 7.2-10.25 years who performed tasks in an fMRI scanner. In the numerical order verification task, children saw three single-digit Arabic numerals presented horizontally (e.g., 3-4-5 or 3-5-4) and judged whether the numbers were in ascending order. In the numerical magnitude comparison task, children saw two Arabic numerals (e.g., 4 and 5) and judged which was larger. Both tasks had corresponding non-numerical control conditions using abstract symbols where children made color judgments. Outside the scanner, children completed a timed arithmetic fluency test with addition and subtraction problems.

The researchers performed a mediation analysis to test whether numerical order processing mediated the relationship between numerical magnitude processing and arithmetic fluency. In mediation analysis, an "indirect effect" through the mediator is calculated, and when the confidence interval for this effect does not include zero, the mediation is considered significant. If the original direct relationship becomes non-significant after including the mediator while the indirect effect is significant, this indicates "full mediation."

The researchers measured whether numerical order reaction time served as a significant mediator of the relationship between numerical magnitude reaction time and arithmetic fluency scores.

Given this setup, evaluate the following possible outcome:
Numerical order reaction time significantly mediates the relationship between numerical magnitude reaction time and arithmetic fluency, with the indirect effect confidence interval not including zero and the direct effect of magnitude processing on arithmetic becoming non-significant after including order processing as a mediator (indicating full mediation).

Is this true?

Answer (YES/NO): NO